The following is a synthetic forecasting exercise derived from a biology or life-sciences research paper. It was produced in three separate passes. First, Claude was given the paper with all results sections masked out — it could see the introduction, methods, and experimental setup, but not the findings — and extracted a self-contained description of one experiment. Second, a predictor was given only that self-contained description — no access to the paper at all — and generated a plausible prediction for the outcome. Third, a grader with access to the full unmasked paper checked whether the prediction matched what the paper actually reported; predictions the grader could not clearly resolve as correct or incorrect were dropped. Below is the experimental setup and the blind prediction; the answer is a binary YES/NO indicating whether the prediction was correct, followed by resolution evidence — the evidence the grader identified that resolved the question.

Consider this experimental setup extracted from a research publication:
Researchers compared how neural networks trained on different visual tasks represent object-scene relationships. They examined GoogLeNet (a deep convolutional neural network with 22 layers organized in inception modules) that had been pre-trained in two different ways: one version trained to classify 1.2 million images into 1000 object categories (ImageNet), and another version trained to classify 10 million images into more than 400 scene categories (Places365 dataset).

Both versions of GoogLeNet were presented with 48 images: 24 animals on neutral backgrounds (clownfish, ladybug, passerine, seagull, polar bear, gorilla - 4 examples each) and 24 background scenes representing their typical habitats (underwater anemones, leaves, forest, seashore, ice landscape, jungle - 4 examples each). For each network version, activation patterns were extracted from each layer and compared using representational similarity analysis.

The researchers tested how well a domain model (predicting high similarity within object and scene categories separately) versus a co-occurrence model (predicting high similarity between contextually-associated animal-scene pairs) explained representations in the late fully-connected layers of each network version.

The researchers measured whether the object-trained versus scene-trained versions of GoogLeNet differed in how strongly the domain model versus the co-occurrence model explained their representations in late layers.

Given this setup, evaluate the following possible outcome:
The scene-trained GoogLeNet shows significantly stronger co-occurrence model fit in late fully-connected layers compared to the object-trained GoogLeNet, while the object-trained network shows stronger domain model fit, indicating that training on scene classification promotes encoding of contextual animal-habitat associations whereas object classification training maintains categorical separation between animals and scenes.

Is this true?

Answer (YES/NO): NO